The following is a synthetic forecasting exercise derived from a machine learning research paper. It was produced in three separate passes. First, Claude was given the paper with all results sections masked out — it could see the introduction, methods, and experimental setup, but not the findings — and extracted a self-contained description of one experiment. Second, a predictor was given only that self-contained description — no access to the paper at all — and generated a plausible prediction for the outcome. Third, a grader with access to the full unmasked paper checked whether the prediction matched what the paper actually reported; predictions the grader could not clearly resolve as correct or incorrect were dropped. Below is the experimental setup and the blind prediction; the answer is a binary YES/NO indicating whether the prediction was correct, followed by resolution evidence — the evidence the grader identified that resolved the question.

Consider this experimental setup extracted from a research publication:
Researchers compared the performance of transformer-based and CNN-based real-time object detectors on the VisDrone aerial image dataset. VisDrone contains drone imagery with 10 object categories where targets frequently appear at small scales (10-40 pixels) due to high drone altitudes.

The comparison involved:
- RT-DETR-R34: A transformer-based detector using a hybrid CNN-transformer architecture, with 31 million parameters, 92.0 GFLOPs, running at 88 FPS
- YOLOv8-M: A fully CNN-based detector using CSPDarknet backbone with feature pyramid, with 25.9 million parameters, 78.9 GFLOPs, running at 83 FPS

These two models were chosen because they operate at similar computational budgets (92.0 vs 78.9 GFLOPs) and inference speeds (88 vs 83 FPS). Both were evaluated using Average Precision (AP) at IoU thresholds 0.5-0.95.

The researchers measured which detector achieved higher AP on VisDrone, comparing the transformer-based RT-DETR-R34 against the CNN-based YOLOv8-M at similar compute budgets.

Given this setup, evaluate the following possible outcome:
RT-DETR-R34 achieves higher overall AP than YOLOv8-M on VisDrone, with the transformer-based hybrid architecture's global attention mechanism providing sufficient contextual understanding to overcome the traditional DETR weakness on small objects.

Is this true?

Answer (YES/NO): YES